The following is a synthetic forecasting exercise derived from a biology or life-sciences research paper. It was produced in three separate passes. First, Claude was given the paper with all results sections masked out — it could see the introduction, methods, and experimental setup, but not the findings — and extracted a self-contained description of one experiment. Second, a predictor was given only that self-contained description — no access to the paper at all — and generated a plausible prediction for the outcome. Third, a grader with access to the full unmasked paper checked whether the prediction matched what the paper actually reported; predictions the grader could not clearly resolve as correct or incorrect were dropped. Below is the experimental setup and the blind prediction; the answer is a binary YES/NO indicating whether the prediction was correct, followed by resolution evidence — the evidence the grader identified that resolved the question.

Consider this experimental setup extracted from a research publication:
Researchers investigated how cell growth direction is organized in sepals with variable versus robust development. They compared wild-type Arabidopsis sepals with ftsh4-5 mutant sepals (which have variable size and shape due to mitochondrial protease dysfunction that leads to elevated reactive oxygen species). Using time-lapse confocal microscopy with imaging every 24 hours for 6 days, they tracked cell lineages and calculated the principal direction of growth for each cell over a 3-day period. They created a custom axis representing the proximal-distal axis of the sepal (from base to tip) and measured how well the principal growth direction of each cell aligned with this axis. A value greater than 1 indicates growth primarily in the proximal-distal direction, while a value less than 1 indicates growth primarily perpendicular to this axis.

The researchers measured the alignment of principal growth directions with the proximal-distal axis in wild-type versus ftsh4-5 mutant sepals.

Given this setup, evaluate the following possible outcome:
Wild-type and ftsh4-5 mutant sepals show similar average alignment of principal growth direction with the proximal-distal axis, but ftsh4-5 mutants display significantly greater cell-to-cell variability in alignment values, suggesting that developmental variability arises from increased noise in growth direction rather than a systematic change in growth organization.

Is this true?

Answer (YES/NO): NO